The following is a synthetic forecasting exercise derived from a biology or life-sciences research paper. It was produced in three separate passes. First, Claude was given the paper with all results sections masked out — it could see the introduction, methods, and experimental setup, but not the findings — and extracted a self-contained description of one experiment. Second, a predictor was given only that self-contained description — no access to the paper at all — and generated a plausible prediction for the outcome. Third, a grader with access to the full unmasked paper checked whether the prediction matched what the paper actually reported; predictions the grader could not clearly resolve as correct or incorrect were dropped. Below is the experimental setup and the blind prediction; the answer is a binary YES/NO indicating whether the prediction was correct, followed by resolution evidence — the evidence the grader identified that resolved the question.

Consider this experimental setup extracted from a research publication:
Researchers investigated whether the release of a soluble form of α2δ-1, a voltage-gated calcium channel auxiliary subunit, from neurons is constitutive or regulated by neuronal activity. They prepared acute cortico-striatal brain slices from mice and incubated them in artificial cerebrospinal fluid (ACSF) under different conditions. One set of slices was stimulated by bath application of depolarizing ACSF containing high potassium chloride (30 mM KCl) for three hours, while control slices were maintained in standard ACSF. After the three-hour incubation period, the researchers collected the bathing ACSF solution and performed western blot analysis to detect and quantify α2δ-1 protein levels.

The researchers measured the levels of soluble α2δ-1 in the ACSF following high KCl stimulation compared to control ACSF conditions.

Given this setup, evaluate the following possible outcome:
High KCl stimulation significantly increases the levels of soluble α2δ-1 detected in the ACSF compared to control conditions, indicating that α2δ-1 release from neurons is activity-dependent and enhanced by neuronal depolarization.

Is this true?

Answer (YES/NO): YES